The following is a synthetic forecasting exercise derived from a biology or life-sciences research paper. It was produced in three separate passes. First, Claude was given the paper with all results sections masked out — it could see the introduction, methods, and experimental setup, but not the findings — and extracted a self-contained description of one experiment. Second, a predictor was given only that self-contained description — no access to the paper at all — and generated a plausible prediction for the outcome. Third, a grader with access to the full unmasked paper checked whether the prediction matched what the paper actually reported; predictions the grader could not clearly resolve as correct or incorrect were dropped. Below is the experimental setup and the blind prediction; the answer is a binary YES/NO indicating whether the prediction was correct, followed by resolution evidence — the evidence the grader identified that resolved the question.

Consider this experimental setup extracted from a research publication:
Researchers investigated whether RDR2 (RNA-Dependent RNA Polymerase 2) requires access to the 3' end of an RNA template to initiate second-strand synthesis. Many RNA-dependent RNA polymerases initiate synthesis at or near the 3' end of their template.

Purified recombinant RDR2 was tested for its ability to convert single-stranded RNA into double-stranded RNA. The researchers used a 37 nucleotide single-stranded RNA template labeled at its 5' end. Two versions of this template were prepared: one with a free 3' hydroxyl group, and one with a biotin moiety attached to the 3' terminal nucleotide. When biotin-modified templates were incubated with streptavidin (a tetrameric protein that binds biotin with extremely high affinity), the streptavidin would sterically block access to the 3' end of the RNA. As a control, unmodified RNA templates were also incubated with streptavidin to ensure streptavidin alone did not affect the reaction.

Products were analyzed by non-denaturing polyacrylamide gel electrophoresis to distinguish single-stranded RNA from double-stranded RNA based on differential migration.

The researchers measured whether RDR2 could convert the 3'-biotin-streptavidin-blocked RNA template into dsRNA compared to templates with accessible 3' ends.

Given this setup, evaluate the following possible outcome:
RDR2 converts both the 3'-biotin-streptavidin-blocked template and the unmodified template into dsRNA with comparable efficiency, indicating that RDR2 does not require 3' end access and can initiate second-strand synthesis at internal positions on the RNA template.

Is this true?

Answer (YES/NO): NO